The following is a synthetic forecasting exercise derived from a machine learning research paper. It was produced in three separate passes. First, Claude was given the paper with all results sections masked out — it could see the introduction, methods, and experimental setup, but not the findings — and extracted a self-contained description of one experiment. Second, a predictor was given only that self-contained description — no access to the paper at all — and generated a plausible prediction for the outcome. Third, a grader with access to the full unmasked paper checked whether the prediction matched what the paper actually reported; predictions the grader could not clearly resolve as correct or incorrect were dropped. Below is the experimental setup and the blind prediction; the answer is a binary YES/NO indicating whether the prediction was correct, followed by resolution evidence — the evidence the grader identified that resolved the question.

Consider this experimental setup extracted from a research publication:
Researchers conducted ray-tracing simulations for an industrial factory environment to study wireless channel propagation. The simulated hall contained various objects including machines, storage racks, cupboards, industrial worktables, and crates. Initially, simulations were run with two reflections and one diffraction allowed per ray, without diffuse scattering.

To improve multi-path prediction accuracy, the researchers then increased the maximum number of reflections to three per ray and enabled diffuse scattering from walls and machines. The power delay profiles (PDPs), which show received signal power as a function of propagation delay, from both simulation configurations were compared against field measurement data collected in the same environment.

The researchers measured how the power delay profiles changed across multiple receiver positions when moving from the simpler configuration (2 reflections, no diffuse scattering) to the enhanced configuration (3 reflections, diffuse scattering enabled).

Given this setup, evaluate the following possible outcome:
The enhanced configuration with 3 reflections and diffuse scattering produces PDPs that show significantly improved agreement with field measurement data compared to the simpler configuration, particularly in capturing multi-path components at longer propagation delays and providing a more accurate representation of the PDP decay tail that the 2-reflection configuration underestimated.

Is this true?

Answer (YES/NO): YES